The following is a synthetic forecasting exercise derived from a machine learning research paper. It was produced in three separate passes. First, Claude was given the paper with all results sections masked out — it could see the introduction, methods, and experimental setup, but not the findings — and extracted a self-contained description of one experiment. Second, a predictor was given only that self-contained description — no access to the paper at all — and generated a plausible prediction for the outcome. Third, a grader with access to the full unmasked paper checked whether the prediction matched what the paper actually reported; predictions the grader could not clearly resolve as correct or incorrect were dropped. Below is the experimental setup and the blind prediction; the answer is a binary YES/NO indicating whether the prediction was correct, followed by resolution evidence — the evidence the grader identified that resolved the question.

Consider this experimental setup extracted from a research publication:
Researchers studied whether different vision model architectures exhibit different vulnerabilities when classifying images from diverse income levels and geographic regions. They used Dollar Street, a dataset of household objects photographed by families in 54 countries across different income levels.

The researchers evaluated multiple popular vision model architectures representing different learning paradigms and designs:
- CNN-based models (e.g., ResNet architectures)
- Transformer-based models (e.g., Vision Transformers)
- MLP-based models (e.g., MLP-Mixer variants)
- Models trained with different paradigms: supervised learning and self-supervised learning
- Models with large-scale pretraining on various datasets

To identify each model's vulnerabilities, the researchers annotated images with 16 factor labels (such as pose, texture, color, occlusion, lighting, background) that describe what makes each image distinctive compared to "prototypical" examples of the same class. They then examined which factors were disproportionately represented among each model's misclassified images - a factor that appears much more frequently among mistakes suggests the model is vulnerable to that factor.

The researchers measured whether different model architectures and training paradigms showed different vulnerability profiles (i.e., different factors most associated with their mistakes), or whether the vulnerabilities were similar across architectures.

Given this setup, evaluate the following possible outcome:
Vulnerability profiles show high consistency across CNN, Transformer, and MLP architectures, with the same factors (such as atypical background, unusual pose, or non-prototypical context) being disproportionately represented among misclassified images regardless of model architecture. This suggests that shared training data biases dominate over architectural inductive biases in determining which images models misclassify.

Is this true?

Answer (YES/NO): YES